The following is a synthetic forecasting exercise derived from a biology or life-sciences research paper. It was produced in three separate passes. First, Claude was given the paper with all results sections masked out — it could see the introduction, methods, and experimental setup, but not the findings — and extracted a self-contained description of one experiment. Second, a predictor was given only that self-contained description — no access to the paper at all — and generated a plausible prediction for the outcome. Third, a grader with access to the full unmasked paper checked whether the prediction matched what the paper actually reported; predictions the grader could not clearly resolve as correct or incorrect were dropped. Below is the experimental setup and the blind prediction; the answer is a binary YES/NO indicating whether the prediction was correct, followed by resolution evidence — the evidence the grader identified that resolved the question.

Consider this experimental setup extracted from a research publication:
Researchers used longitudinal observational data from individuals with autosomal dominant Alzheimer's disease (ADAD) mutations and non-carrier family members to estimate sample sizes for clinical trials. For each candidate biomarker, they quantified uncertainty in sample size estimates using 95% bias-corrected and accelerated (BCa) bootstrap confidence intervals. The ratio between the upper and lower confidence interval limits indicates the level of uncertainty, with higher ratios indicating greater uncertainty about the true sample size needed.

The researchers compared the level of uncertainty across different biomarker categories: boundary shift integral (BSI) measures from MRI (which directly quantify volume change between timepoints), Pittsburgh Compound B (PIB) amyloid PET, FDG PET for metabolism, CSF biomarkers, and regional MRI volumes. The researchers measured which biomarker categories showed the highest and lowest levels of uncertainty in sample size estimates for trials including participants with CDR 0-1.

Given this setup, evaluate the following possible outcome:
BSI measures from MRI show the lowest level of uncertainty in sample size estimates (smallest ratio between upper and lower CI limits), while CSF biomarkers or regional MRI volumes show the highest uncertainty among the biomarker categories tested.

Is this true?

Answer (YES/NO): NO